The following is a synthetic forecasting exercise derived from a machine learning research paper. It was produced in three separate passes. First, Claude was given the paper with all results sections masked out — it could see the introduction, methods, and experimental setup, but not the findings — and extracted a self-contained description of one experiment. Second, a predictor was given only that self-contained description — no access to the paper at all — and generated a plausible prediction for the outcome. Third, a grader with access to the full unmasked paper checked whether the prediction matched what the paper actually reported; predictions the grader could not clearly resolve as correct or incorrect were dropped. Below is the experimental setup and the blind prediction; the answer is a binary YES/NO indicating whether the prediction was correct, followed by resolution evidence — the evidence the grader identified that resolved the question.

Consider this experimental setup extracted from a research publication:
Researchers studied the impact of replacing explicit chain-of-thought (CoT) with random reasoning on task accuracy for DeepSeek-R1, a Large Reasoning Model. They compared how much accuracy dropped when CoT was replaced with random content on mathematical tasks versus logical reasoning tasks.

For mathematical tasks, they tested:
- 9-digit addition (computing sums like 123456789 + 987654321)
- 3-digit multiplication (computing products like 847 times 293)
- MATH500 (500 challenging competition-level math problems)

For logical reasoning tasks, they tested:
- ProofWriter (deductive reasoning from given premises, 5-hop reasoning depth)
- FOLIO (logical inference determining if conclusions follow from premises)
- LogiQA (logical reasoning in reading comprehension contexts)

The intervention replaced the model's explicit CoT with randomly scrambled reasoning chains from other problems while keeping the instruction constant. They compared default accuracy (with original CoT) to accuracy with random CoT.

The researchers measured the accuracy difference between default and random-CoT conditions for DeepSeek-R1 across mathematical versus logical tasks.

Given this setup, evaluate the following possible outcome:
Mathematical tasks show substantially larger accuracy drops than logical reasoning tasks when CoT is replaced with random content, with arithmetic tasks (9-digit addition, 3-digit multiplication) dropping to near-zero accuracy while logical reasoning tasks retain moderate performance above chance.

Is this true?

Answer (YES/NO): NO